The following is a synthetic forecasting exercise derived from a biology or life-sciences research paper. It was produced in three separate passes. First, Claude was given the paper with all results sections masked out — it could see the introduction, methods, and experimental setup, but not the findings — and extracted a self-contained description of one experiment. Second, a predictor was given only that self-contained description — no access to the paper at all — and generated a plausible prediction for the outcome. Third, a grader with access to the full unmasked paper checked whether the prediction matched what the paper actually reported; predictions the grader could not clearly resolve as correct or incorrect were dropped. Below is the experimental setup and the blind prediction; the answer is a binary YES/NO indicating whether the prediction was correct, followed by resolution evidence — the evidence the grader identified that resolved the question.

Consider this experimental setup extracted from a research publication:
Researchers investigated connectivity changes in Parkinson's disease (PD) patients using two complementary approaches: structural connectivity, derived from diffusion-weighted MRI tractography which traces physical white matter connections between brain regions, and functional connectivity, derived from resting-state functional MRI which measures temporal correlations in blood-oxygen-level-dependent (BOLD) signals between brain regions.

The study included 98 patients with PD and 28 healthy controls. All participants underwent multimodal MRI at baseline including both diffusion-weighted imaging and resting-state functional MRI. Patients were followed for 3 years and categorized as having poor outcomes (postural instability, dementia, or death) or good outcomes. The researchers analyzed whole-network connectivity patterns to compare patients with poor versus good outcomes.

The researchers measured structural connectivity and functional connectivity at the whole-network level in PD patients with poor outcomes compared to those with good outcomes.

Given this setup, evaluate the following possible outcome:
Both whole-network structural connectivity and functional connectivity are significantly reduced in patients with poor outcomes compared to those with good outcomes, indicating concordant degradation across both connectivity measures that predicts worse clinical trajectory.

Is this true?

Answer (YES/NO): NO